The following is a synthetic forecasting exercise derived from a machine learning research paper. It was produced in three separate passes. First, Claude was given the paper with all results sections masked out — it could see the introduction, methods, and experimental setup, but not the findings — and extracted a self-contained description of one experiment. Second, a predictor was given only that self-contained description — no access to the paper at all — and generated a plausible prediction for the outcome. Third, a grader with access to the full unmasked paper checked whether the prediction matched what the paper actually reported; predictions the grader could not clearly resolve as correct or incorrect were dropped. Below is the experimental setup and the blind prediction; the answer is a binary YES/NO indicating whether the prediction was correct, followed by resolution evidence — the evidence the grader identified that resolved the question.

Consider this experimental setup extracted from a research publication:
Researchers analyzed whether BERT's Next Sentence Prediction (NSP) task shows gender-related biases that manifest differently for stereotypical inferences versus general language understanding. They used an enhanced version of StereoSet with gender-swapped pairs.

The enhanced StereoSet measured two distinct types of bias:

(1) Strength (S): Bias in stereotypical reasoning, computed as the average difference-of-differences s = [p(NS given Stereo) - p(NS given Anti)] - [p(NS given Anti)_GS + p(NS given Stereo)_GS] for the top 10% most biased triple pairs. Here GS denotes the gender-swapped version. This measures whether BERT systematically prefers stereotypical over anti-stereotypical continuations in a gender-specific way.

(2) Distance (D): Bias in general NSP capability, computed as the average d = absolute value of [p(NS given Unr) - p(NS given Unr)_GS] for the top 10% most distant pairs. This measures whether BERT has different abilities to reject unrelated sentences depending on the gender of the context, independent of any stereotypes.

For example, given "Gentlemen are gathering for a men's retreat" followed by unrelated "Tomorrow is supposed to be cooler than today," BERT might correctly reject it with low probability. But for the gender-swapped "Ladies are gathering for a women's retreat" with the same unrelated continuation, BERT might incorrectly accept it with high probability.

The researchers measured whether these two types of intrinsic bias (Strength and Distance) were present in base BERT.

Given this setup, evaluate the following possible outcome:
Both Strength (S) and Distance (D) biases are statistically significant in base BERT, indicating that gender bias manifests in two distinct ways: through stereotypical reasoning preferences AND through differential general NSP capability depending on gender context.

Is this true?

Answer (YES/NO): YES